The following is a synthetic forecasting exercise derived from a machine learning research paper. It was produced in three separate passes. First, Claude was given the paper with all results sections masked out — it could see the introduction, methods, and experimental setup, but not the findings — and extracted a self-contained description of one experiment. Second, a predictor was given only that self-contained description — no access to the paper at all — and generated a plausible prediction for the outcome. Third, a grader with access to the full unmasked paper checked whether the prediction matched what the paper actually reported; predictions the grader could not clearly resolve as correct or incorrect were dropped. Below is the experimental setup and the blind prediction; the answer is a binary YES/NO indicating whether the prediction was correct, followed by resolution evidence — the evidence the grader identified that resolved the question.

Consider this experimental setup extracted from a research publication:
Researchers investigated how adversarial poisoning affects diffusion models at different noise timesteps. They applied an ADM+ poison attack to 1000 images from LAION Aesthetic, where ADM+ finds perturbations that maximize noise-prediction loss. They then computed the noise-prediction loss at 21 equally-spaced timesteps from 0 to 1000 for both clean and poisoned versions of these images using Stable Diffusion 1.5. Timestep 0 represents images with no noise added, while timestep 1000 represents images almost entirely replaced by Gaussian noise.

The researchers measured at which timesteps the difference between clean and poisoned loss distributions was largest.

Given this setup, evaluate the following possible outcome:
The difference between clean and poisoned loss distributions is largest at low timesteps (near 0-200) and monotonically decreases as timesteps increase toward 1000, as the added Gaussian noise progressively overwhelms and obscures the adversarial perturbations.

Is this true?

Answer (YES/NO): NO